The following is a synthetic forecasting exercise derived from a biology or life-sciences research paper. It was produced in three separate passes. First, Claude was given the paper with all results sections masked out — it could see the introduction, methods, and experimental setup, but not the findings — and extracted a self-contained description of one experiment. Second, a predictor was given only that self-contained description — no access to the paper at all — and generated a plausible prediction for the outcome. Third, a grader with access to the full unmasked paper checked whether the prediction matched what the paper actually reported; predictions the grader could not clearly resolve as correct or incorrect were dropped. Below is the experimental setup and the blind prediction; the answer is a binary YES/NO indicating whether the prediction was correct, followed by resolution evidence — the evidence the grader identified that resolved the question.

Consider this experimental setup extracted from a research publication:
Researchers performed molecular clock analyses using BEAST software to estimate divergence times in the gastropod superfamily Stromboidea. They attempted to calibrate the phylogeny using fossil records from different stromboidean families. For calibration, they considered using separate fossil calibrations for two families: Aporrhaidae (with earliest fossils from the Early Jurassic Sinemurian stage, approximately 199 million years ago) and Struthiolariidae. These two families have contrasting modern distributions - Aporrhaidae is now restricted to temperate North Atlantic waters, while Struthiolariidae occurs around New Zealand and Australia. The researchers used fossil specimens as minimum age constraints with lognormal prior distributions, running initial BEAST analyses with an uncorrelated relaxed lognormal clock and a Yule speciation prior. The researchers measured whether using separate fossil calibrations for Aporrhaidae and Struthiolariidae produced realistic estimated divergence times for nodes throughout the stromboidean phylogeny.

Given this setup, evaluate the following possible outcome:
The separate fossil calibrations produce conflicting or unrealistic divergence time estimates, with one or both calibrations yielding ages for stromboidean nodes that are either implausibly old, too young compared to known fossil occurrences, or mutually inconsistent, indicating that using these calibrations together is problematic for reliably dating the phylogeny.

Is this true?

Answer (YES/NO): YES